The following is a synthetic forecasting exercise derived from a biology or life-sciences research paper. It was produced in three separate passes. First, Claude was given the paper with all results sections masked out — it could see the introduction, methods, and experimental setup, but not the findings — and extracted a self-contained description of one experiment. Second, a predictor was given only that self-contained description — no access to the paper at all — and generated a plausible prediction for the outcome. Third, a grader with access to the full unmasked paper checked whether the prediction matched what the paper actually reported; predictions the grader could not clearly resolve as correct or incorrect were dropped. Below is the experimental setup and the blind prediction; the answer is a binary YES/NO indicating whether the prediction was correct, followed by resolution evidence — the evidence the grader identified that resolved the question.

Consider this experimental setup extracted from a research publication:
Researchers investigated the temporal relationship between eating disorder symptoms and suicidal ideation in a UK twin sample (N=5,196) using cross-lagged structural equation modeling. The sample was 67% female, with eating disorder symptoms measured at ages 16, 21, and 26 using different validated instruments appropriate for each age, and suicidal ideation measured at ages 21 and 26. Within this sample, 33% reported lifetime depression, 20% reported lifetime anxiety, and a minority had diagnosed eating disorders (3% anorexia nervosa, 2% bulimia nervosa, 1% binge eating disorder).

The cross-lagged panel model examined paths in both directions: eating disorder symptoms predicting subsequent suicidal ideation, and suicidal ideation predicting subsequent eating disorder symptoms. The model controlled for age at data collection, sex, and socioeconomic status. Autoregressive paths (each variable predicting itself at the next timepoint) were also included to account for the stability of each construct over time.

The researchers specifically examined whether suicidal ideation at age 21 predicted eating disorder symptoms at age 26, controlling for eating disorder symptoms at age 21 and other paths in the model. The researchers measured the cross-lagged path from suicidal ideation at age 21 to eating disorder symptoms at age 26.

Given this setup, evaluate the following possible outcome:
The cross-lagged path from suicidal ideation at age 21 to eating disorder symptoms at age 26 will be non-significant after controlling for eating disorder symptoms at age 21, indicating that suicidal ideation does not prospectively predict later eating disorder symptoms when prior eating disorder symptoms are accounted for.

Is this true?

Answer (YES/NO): NO